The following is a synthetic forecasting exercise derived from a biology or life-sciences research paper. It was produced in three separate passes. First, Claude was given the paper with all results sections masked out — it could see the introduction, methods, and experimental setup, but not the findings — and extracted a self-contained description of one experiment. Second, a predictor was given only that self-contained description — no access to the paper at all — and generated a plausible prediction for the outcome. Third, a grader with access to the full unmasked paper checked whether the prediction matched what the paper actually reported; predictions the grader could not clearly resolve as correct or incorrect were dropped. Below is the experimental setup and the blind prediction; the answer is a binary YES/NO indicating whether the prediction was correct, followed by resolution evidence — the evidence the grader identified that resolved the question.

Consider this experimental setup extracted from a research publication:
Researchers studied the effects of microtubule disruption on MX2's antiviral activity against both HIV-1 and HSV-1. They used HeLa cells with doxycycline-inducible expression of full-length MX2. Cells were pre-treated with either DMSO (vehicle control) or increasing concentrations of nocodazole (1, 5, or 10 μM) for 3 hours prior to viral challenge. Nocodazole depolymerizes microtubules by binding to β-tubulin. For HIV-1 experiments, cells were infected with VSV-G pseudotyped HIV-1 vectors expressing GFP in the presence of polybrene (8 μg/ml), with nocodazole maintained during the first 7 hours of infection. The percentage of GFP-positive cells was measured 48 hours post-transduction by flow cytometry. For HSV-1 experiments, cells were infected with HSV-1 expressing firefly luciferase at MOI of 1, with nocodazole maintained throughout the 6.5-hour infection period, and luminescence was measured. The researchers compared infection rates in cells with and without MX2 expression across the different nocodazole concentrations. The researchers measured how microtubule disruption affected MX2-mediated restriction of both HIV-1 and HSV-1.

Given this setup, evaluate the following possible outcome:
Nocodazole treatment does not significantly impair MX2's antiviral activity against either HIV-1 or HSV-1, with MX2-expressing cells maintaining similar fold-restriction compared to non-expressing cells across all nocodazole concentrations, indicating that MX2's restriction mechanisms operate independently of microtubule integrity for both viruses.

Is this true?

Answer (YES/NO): NO